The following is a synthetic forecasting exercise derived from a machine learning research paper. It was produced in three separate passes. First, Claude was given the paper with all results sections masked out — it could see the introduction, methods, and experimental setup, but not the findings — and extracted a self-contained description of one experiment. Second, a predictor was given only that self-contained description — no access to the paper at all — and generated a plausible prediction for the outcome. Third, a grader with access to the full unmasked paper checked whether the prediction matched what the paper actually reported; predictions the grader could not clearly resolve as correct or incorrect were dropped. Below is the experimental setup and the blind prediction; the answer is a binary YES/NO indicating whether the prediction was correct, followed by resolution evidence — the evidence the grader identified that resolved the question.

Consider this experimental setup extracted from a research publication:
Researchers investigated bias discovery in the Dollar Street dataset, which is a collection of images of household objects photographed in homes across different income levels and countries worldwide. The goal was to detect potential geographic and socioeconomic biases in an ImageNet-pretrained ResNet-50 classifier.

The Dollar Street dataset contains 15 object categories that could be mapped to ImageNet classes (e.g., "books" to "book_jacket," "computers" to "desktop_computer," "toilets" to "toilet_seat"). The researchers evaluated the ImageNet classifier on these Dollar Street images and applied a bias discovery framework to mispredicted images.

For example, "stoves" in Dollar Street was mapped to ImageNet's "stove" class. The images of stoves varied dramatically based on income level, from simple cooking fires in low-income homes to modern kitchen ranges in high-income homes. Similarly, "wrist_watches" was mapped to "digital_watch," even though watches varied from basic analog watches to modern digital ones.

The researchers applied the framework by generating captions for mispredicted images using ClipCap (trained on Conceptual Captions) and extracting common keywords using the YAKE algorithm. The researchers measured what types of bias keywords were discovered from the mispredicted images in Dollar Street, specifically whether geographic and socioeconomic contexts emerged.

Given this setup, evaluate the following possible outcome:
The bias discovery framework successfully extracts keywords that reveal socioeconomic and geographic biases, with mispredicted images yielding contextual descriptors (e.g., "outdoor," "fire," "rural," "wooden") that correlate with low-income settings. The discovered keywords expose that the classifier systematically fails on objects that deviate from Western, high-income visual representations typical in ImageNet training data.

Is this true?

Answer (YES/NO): YES